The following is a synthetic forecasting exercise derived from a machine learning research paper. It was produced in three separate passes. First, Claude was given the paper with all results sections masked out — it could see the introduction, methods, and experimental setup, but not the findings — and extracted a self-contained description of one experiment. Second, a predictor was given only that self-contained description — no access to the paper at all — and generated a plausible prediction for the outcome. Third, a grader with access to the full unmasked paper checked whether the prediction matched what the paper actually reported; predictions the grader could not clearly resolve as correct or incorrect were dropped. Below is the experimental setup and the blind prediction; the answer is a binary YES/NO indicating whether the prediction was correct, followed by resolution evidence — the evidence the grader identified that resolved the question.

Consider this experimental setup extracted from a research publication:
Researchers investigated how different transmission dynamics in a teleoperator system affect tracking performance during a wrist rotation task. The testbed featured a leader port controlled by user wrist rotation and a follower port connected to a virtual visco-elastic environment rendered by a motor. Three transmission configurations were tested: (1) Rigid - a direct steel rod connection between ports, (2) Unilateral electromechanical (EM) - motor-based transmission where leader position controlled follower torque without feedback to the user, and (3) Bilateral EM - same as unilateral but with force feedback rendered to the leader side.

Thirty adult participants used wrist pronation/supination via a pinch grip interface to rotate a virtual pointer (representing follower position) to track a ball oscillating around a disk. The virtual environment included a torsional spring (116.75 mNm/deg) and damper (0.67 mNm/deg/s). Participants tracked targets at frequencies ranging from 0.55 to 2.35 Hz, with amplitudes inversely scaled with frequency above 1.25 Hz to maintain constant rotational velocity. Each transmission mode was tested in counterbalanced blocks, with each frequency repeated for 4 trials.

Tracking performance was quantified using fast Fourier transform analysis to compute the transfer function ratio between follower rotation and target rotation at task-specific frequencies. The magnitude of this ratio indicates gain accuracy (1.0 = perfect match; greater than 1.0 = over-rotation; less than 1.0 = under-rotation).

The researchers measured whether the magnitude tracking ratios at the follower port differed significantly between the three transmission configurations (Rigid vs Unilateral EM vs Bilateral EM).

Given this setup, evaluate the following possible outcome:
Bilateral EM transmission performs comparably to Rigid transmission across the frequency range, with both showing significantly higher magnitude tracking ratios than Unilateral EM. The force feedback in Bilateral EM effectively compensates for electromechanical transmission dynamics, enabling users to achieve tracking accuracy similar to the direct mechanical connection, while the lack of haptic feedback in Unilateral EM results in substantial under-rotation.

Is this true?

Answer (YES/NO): NO